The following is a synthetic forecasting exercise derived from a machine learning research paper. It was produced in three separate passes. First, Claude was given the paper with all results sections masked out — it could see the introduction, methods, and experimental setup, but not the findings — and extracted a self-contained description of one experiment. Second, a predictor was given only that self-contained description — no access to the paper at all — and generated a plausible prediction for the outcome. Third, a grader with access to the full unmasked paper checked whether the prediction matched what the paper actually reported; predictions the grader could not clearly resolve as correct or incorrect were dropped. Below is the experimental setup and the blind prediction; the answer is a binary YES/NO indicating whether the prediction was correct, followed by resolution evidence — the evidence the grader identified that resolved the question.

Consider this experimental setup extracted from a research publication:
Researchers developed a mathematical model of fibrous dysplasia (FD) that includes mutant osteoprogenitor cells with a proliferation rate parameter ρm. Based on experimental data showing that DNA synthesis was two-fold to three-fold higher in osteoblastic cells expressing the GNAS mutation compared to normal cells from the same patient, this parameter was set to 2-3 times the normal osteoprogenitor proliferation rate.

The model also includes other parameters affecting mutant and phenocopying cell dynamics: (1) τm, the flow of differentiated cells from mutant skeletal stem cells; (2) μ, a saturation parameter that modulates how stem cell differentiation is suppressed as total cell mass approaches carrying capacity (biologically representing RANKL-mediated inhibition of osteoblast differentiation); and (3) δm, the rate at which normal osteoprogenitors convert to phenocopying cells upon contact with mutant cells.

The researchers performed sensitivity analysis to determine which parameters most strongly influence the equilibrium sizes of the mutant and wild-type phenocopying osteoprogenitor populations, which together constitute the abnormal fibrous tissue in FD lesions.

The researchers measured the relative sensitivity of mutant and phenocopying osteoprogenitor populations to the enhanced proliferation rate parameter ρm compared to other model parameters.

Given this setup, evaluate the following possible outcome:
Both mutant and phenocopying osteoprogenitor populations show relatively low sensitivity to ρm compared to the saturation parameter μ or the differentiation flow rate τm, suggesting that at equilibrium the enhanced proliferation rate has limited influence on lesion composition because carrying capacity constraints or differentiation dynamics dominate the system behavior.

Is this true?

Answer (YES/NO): YES